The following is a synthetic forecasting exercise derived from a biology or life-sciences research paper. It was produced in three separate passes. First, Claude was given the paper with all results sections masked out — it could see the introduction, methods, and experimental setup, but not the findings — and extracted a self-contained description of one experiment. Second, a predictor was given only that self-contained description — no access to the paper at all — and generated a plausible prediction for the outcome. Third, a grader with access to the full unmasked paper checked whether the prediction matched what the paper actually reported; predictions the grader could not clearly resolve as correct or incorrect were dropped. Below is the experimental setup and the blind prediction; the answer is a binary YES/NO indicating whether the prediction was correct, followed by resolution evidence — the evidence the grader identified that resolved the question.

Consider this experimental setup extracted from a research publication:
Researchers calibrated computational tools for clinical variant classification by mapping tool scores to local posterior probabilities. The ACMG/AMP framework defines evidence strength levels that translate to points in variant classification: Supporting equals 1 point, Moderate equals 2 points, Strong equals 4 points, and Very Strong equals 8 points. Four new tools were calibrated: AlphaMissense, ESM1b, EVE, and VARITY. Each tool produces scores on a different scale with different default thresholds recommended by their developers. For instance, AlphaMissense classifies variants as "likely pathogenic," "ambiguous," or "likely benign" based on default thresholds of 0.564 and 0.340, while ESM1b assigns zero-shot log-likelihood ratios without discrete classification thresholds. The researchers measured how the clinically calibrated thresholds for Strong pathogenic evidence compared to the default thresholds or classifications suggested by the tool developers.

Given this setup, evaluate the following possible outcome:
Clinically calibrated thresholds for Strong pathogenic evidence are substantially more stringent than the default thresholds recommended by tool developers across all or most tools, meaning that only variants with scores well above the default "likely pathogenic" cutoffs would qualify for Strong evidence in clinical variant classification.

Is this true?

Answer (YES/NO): YES